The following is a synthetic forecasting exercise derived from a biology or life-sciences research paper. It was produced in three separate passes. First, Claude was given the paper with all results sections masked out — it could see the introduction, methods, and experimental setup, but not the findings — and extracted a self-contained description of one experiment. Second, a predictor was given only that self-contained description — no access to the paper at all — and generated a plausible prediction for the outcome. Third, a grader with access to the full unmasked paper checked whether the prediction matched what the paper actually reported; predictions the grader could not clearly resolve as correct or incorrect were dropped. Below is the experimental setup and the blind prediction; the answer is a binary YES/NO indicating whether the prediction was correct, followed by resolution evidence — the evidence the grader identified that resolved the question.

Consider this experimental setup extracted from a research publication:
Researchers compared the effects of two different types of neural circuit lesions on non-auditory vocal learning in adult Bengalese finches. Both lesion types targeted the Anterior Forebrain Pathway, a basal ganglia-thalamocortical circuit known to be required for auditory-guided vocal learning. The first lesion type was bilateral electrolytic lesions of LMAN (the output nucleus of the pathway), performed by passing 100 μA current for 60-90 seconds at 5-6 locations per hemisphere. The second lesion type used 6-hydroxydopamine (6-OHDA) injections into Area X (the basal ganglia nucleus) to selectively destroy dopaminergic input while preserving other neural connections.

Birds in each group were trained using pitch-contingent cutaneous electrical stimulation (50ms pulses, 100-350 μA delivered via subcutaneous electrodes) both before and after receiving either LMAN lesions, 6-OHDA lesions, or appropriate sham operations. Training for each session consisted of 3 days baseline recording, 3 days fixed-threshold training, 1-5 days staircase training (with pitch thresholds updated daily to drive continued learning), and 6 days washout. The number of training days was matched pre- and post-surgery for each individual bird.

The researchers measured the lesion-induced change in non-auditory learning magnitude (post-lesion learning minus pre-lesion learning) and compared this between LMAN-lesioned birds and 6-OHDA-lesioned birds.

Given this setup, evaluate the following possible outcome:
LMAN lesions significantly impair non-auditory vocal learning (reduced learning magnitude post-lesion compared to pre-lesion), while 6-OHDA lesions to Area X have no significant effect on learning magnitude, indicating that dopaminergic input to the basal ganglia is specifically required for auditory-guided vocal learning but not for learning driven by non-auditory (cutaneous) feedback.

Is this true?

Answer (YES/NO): NO